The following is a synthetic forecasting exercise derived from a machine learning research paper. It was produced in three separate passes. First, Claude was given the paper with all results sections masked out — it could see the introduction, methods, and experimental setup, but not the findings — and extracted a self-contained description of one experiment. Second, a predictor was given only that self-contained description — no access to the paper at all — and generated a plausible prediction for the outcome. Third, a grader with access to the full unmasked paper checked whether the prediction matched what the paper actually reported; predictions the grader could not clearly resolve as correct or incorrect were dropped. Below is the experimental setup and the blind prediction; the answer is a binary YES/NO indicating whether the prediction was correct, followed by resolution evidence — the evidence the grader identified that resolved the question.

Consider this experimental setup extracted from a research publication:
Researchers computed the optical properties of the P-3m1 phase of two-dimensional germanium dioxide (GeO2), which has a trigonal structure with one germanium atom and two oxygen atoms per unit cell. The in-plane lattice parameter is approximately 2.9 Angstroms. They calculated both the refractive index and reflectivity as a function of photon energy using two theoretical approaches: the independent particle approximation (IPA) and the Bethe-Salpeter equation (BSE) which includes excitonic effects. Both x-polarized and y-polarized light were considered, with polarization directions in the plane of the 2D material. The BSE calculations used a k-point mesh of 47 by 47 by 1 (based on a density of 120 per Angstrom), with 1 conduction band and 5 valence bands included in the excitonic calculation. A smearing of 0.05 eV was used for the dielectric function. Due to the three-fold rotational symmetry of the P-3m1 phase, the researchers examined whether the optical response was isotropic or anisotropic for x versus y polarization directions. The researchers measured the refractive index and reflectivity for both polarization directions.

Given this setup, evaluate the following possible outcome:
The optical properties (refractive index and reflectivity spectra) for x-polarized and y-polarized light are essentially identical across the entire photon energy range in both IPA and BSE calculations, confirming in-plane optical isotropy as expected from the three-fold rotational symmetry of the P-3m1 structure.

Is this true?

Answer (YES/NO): NO